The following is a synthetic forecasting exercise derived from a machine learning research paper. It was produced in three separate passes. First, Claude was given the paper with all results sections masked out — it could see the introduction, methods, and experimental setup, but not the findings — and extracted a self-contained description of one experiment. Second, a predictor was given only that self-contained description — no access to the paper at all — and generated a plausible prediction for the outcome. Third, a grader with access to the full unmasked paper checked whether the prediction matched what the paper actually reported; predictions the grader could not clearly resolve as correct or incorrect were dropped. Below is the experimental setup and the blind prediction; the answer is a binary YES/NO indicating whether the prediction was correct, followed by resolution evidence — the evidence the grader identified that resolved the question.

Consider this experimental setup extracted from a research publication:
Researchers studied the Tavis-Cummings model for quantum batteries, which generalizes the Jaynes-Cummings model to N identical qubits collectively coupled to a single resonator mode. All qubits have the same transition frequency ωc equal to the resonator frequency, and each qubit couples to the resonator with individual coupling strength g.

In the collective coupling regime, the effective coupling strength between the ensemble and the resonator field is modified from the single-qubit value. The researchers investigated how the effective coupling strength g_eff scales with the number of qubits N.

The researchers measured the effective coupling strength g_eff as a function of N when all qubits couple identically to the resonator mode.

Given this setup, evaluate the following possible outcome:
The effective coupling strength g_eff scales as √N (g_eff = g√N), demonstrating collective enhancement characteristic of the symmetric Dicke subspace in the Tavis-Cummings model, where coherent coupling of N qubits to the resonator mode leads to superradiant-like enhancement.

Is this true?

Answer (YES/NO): YES